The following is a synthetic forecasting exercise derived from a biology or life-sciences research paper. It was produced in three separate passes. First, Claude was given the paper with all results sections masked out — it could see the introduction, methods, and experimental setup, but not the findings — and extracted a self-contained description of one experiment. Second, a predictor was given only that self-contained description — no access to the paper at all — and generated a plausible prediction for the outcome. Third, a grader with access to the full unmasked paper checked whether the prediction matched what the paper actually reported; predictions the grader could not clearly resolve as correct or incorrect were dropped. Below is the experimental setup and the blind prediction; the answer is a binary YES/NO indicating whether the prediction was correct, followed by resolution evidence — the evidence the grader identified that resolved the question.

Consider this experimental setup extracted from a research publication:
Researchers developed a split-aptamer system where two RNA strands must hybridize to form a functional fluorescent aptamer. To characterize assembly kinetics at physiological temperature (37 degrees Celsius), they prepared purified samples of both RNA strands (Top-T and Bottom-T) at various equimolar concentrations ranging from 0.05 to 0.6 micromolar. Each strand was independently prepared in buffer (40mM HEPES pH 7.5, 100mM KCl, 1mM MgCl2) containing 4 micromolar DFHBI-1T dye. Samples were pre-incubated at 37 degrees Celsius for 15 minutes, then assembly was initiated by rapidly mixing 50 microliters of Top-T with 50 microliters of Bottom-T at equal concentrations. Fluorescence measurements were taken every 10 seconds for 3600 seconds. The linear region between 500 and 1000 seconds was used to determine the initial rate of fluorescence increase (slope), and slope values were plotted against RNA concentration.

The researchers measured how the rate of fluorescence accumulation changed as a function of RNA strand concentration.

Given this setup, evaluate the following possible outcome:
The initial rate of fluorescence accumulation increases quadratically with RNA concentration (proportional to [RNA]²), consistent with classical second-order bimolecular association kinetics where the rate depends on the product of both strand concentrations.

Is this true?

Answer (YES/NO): NO